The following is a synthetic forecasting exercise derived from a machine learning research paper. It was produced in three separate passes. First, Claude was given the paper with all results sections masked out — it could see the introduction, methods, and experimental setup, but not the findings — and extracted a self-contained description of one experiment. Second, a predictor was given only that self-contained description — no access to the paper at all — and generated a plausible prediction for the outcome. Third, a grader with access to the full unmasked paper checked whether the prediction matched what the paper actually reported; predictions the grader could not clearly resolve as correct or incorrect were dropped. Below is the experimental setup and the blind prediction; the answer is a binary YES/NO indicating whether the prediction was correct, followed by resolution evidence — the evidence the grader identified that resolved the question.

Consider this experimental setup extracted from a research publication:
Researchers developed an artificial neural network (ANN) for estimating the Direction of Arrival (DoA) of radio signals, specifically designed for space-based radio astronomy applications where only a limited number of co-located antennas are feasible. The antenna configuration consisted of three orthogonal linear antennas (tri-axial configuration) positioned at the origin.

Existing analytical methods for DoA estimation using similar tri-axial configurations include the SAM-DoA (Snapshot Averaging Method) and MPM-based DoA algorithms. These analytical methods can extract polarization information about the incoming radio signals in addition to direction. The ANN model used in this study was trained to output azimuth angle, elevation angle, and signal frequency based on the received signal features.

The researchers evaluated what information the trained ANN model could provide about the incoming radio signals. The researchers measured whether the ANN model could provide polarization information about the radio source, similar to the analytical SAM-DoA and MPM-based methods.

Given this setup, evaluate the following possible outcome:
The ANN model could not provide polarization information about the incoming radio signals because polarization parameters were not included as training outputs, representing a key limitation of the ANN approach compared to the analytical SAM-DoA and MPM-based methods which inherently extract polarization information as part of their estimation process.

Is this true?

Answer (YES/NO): YES